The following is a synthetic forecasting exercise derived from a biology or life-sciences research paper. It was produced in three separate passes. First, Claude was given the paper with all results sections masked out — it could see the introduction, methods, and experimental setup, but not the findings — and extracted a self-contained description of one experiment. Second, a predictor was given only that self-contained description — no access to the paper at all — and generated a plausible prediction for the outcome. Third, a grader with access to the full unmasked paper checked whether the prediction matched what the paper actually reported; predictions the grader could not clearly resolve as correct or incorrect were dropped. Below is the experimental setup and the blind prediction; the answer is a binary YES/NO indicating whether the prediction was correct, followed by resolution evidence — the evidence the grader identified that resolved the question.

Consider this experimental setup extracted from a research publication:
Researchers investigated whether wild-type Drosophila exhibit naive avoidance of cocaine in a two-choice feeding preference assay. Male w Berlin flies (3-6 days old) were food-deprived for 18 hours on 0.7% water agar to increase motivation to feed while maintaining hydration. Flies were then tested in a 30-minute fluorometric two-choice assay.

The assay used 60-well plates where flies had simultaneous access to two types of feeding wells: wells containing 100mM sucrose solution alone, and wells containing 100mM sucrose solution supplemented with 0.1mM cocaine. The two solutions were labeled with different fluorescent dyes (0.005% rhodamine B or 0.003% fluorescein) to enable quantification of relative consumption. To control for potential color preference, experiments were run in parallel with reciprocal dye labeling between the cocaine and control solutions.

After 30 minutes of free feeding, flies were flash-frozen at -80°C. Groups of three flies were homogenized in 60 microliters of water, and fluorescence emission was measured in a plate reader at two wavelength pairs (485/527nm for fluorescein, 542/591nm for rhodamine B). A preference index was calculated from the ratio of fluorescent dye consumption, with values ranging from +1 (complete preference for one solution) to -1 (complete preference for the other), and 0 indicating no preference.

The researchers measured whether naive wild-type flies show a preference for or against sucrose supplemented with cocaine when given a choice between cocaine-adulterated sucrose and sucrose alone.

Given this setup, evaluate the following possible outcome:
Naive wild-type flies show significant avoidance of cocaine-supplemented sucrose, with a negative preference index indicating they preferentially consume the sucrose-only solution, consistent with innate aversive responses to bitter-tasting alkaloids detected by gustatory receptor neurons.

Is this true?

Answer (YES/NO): NO